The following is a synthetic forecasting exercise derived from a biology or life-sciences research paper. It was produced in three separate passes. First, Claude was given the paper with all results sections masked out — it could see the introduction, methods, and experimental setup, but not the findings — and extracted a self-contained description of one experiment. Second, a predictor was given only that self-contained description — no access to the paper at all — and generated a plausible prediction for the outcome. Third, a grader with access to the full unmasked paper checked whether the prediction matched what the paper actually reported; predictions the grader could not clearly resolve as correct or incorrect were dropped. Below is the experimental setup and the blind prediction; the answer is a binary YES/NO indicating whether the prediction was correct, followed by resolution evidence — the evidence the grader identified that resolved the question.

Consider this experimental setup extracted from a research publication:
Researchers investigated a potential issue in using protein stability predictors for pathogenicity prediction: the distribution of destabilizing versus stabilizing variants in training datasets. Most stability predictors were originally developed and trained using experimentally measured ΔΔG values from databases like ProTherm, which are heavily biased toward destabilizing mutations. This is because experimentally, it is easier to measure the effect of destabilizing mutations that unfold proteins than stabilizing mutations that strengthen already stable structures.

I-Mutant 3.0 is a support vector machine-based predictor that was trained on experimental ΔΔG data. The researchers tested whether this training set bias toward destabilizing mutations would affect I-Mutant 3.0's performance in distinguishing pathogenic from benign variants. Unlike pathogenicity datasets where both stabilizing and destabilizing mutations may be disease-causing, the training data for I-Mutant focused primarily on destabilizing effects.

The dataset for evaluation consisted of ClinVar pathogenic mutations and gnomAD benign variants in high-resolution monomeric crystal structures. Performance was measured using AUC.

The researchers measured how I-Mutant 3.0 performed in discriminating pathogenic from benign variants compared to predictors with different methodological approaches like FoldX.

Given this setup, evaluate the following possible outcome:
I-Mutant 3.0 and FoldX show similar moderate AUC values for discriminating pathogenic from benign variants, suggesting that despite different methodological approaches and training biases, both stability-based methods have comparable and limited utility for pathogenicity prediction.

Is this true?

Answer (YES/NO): NO